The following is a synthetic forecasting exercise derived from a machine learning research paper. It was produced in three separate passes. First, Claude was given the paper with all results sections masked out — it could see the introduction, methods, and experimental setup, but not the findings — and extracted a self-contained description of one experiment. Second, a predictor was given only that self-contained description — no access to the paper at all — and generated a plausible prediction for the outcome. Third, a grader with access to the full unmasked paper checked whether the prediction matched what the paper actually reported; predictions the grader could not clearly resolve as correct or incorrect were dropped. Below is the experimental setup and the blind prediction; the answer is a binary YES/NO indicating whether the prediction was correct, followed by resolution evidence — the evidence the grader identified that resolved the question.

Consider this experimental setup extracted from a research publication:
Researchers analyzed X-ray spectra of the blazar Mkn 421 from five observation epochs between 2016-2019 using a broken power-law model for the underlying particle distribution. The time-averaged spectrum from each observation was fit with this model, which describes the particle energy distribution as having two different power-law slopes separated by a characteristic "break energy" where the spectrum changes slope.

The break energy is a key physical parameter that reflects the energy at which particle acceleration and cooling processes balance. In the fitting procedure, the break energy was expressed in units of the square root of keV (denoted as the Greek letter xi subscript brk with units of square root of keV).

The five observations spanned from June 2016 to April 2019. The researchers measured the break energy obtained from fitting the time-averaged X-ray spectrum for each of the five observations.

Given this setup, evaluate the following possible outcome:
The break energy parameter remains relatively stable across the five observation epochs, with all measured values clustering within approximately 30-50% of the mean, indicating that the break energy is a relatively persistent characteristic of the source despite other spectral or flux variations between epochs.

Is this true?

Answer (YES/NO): YES